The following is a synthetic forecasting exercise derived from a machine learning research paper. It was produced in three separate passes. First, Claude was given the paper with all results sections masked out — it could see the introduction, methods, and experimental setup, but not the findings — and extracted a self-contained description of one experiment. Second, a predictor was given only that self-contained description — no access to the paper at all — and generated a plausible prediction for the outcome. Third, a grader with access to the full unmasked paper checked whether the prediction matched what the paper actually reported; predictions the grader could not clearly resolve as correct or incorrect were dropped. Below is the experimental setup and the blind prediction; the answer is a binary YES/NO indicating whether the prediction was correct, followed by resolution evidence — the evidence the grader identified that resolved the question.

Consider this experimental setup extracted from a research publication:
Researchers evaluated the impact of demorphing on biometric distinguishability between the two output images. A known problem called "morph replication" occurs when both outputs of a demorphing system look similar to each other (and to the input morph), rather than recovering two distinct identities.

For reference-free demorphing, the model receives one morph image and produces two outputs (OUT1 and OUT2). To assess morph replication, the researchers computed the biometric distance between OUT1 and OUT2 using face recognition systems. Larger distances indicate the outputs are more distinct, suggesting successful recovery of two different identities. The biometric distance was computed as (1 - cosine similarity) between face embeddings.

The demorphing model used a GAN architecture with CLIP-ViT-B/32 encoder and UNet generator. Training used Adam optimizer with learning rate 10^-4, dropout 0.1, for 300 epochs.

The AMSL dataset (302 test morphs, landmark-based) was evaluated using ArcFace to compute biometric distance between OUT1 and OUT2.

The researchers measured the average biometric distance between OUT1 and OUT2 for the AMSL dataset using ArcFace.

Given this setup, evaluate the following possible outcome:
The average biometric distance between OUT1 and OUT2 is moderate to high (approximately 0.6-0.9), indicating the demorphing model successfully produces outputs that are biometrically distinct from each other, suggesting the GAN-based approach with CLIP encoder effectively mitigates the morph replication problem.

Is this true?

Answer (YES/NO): NO